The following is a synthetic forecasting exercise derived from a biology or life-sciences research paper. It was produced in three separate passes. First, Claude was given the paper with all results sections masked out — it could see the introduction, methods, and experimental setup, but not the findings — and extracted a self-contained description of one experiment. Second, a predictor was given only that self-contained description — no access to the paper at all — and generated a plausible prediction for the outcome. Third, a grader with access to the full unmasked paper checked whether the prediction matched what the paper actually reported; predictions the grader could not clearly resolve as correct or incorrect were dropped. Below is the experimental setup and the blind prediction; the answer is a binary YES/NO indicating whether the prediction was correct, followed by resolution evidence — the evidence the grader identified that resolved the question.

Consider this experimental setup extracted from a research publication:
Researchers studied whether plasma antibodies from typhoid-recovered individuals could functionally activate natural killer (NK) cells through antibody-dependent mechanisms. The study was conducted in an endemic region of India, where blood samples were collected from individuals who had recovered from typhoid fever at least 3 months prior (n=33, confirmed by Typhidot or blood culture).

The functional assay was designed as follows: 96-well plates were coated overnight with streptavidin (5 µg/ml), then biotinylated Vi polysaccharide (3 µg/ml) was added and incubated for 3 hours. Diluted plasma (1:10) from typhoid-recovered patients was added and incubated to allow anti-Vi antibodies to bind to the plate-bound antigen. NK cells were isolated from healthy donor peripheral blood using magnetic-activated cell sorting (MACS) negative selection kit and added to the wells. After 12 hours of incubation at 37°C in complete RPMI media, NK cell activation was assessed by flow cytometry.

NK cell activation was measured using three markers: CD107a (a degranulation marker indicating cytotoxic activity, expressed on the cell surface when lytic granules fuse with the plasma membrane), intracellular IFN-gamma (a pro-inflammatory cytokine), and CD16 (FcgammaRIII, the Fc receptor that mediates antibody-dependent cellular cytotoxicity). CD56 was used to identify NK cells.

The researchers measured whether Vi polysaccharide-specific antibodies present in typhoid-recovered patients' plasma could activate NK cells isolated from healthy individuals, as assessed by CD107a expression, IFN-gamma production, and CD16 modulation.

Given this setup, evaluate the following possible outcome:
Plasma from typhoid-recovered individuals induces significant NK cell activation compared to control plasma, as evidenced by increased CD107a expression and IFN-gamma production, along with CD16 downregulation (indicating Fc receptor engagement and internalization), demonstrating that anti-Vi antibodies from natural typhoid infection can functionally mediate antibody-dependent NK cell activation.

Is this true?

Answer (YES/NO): NO